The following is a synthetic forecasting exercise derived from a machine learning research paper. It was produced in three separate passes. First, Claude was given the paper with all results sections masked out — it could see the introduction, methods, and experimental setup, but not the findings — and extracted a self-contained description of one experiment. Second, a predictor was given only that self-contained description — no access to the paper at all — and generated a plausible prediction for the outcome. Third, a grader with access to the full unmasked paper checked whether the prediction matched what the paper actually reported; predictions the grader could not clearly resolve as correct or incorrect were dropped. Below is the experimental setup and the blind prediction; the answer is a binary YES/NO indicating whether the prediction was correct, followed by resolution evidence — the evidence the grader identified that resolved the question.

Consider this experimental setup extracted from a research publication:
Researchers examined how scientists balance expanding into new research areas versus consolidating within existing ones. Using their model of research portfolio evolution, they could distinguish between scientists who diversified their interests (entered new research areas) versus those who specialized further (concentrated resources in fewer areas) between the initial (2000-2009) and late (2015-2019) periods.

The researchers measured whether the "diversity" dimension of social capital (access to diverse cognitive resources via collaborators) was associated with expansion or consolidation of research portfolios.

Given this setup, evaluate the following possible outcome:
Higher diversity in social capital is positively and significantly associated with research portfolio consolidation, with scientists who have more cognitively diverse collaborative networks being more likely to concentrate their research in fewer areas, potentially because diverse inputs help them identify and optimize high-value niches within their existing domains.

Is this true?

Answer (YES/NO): NO